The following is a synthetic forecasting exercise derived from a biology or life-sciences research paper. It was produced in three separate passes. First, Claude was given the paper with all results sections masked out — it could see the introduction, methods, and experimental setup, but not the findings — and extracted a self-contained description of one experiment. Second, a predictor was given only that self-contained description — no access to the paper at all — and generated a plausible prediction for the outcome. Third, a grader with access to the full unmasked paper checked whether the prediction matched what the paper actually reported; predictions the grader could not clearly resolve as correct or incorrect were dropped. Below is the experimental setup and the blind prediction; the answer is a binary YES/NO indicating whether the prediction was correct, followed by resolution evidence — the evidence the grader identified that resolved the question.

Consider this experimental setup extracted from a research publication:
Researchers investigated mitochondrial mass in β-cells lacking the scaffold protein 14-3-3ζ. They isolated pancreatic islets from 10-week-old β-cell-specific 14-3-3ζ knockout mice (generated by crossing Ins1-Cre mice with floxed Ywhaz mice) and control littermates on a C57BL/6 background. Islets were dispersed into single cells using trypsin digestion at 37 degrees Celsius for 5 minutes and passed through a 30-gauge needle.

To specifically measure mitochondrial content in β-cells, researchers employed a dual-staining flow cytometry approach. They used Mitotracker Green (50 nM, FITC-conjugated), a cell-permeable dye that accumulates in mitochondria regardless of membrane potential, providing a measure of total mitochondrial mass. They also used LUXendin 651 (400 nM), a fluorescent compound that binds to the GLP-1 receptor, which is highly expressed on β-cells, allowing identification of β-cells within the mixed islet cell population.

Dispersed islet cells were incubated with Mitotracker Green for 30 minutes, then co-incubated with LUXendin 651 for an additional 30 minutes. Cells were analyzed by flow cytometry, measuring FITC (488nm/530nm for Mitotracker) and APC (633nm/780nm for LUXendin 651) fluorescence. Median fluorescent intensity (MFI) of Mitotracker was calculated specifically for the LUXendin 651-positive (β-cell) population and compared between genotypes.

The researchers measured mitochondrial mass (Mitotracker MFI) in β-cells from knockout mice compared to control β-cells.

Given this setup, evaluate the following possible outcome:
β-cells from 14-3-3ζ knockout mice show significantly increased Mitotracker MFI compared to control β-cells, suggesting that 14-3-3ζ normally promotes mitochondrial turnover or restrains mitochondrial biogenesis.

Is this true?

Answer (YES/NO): YES